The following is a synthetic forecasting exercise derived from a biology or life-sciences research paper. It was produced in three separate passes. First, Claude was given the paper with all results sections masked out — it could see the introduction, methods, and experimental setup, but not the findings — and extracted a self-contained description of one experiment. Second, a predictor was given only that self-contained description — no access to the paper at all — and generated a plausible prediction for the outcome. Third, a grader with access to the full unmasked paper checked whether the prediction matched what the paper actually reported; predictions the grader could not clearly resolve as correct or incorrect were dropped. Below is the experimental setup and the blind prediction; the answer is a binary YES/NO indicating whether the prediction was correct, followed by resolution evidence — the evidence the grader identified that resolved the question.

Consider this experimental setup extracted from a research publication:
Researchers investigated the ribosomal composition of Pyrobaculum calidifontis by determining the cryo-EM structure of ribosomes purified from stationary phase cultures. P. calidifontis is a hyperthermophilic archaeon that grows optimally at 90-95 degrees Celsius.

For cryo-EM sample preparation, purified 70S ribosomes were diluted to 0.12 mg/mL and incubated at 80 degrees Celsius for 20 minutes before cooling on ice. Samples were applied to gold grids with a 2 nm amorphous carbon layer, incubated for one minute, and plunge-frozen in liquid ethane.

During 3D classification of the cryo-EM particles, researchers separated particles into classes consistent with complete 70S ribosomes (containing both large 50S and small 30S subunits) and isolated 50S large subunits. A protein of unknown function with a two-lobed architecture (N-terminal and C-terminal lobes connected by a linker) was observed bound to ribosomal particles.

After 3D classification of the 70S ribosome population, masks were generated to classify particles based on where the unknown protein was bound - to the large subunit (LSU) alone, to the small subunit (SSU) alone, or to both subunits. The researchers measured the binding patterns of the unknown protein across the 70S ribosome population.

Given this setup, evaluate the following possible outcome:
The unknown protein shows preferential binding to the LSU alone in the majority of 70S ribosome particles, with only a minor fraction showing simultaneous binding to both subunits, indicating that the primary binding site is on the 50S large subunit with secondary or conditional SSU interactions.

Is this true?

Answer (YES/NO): NO